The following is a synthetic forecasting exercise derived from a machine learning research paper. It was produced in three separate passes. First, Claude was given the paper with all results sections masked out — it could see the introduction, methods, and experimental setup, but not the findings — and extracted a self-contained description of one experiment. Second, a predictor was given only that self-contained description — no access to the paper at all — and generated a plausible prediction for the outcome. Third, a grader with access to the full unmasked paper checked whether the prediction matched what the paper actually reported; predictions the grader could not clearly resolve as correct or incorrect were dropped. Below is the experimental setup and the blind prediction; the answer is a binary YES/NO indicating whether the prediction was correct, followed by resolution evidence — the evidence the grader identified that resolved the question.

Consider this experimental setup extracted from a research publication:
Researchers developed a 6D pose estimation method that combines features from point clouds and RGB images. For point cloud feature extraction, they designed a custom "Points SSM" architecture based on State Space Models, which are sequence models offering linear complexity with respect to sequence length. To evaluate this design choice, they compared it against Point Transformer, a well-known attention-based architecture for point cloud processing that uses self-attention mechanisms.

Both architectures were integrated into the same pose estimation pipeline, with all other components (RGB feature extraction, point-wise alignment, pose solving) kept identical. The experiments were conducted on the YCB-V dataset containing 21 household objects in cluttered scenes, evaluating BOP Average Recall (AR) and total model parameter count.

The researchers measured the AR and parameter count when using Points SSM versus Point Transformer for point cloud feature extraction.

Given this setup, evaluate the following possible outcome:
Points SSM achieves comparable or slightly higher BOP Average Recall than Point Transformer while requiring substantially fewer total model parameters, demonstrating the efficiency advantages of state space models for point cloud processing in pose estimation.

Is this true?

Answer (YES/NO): NO